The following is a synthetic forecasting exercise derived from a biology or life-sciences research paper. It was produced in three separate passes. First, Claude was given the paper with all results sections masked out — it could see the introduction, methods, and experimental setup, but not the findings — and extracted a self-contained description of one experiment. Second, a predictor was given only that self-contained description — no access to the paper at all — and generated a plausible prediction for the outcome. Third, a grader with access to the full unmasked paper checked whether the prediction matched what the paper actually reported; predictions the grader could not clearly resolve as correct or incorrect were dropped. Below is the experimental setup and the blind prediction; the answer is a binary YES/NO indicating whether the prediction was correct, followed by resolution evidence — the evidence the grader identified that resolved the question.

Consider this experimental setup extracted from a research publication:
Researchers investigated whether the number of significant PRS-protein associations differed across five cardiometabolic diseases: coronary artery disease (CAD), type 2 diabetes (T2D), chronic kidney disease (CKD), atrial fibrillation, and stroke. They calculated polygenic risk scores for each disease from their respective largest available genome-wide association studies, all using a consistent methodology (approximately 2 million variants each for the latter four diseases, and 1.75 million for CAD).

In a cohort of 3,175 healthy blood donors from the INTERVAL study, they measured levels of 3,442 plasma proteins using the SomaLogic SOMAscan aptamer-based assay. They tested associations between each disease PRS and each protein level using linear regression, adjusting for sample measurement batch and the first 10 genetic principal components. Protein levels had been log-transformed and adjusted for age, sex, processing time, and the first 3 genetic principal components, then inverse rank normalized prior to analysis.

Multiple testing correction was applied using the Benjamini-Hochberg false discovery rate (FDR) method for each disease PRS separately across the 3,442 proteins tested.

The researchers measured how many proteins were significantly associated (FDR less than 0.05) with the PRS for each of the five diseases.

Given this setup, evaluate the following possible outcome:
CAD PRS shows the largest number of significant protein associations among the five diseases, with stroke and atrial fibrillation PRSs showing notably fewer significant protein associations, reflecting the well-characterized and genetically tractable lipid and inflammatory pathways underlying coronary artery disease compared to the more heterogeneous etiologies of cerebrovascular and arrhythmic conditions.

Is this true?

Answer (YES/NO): NO